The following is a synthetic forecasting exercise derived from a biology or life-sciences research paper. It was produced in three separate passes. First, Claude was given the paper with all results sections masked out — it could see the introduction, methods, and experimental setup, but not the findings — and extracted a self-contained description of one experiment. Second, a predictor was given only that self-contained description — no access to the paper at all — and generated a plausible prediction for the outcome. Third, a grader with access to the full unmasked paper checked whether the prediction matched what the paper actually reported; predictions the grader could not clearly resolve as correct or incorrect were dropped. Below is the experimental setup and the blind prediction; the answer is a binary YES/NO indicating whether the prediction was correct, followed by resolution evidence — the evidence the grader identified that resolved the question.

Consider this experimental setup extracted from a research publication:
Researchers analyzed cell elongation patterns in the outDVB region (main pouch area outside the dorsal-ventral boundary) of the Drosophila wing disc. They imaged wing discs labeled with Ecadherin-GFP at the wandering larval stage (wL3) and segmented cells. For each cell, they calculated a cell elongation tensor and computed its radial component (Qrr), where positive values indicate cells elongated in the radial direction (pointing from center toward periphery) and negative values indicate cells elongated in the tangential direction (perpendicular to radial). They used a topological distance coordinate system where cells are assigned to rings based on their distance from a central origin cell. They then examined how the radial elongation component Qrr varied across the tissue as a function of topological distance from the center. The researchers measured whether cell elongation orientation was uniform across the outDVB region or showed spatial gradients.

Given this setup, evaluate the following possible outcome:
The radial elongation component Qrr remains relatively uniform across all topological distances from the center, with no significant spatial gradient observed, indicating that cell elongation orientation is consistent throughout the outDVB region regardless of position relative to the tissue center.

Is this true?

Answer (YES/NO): NO